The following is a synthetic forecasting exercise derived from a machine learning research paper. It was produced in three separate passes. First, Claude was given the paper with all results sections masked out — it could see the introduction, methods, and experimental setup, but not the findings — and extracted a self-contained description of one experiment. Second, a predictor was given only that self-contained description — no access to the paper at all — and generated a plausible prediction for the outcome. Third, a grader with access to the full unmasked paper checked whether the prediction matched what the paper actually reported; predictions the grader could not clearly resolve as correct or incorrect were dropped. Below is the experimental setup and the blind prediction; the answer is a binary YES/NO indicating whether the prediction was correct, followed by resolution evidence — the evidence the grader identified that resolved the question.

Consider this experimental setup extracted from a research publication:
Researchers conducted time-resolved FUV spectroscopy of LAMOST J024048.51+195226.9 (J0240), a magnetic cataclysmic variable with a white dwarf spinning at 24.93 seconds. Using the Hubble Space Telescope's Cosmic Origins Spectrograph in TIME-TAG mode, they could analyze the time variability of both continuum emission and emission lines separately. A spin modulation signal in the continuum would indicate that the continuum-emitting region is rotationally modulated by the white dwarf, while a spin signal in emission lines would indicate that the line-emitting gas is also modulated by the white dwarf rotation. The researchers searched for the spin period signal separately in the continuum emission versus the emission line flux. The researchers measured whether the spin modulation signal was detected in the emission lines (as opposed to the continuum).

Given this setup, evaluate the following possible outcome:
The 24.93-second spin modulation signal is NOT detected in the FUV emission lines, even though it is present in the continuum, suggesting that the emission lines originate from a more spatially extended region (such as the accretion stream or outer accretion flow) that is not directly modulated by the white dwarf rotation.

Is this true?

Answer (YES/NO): YES